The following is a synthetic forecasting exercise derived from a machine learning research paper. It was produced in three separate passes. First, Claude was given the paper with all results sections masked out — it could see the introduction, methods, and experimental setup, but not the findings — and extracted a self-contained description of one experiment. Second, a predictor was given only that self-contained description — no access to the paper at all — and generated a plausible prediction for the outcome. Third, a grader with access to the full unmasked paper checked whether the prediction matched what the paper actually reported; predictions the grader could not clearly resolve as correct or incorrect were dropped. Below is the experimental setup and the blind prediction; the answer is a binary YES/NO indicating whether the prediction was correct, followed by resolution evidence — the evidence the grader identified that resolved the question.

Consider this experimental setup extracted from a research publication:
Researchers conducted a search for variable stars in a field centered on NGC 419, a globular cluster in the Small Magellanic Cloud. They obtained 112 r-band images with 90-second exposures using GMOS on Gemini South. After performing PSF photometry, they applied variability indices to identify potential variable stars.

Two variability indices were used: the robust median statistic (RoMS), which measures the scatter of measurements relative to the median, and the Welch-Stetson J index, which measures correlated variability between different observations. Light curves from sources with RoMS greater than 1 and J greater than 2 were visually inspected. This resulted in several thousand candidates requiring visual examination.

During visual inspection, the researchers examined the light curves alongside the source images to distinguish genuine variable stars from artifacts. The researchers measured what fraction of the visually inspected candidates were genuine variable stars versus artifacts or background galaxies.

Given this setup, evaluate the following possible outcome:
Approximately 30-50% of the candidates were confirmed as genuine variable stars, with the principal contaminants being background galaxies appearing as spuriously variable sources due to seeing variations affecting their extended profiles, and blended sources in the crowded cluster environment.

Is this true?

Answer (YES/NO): NO